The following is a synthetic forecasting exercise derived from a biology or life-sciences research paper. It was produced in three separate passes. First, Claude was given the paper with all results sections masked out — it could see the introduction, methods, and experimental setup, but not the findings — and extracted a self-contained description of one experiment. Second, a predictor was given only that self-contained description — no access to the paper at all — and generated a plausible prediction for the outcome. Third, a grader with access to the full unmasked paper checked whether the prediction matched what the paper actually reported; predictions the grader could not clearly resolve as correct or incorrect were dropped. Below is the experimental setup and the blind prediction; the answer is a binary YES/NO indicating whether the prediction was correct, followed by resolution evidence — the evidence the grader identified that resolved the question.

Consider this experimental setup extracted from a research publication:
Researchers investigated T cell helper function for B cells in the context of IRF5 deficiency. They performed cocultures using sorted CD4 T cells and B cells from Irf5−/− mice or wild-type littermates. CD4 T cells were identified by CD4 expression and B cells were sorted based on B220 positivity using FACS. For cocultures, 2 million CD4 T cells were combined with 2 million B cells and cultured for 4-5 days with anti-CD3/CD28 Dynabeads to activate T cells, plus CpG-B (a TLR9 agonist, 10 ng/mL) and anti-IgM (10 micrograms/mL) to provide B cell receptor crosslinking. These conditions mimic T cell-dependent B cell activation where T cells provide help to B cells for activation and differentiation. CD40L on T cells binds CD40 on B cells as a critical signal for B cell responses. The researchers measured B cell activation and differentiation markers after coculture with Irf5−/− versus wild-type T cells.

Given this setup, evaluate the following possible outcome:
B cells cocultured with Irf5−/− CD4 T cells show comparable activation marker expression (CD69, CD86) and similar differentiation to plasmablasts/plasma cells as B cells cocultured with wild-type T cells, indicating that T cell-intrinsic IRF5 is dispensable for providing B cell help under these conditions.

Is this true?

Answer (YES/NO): NO